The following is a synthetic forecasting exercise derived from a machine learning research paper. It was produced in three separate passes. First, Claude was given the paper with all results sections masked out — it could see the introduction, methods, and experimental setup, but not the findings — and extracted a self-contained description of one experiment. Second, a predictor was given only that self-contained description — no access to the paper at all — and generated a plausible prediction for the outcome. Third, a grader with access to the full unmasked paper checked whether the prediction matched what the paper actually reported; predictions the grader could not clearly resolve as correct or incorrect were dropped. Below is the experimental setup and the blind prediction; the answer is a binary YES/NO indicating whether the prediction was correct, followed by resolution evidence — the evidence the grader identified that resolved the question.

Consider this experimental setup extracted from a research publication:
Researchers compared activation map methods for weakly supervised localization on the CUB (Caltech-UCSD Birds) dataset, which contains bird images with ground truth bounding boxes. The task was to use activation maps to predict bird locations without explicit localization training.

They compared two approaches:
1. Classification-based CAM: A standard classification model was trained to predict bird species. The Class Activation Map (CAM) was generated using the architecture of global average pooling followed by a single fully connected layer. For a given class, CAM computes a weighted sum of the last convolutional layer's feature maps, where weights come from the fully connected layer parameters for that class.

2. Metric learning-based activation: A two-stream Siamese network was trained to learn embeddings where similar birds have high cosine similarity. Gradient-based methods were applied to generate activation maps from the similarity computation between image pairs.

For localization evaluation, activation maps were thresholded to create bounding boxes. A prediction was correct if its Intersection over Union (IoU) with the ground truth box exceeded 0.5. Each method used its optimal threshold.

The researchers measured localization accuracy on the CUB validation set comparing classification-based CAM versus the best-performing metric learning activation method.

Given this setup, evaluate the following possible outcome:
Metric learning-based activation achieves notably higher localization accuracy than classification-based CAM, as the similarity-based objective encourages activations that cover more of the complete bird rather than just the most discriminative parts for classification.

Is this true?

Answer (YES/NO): YES